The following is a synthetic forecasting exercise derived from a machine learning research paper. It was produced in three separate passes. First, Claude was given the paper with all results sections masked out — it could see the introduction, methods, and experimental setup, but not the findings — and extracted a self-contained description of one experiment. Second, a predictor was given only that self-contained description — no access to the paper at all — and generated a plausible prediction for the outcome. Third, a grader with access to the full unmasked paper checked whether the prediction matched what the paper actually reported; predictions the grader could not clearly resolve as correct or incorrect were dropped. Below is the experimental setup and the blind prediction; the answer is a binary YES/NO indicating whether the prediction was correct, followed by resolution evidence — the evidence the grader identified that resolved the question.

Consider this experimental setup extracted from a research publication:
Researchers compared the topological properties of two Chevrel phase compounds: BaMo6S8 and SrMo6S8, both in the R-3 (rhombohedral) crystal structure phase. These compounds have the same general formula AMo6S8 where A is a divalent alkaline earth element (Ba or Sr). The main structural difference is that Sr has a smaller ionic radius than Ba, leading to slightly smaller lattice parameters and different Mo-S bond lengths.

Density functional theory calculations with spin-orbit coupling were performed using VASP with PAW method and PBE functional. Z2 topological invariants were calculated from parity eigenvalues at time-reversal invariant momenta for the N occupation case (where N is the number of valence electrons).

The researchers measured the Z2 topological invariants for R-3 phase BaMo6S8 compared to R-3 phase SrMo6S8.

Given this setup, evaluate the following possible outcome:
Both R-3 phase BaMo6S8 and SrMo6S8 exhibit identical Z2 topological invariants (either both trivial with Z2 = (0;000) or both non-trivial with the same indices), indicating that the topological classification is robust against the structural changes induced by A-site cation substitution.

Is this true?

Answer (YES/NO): YES